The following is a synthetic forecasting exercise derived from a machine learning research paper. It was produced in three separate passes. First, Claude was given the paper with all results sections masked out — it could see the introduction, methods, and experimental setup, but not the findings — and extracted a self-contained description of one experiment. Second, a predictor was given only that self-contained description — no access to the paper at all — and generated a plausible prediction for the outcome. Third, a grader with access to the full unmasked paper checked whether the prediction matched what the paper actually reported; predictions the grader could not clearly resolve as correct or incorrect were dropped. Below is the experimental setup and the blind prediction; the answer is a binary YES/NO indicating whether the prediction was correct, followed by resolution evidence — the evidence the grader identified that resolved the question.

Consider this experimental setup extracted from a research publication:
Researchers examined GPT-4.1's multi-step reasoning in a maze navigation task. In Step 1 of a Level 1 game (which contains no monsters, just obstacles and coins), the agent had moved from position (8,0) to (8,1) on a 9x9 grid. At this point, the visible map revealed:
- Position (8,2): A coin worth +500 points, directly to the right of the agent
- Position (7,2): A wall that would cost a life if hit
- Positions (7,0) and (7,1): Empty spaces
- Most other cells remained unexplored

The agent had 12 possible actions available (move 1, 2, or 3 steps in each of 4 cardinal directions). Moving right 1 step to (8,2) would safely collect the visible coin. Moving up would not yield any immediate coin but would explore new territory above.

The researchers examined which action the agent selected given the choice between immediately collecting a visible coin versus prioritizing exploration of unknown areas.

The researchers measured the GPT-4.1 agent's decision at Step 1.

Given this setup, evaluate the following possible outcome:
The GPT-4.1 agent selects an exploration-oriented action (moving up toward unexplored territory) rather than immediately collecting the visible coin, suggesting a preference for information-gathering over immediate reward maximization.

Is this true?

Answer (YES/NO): NO